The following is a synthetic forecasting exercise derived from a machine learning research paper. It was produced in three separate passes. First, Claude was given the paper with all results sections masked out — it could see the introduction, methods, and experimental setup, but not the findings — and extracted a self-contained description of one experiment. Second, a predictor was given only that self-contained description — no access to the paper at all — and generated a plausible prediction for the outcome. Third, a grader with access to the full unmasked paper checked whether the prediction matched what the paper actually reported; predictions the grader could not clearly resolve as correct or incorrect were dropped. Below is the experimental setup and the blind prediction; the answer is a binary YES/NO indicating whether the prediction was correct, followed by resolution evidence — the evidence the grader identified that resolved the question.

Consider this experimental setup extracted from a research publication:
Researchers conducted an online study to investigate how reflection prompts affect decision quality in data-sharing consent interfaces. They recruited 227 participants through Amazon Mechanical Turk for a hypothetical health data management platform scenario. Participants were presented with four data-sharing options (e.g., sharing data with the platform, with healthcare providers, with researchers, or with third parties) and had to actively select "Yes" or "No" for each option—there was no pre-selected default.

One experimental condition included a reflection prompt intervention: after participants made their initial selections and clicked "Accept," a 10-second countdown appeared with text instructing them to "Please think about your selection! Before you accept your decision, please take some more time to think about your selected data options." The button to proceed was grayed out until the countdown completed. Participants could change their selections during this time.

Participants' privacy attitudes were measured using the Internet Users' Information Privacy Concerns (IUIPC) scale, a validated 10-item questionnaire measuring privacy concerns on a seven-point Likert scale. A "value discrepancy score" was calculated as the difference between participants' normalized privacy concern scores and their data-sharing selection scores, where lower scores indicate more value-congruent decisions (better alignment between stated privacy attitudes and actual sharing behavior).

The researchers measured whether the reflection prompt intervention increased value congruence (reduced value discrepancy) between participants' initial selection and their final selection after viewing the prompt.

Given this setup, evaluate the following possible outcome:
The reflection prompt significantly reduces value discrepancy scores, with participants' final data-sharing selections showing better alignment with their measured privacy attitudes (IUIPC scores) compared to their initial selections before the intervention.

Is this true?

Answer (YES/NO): NO